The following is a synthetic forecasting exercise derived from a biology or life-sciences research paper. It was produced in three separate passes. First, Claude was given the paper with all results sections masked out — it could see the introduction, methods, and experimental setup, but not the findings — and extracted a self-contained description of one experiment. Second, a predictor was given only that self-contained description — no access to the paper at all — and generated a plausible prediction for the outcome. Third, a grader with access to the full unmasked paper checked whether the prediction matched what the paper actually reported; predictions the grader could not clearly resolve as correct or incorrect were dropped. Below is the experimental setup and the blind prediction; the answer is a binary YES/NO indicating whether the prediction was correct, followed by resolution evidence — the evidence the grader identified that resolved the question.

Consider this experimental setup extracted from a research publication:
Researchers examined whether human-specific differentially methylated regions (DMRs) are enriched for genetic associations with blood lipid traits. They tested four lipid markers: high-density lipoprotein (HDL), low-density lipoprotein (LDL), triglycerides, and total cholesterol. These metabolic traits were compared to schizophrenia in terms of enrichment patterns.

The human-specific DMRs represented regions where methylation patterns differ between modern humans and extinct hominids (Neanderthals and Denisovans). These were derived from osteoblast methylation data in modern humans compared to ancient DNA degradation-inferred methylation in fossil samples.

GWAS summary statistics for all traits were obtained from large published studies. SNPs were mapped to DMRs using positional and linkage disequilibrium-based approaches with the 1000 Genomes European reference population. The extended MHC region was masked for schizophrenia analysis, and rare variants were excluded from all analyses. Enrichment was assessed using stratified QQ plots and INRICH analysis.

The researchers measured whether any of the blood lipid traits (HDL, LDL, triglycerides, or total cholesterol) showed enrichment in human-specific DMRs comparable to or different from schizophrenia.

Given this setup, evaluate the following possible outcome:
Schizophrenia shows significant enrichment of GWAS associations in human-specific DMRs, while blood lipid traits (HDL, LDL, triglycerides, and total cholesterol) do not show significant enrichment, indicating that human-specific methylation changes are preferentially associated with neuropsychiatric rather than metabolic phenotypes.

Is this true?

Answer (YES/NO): YES